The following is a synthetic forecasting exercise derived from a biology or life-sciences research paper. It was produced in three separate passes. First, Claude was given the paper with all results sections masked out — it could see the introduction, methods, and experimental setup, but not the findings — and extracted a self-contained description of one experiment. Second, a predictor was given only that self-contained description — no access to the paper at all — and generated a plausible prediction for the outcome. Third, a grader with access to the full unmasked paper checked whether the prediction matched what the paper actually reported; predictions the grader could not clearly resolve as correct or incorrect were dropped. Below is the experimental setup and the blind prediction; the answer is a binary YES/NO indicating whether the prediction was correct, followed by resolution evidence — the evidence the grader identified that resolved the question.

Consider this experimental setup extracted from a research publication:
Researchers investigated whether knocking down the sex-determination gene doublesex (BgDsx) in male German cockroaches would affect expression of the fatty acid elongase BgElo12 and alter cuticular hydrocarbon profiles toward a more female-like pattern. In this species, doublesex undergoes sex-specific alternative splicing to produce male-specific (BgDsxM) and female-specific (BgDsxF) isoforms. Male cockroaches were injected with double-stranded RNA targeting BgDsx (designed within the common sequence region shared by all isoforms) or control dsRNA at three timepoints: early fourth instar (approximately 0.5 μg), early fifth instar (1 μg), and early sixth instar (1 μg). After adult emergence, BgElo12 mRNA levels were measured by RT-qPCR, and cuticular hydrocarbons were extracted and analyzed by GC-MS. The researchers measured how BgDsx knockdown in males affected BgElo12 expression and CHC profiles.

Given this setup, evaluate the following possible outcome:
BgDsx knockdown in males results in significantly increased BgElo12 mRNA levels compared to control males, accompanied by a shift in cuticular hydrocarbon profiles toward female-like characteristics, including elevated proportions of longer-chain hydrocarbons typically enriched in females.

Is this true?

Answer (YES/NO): YES